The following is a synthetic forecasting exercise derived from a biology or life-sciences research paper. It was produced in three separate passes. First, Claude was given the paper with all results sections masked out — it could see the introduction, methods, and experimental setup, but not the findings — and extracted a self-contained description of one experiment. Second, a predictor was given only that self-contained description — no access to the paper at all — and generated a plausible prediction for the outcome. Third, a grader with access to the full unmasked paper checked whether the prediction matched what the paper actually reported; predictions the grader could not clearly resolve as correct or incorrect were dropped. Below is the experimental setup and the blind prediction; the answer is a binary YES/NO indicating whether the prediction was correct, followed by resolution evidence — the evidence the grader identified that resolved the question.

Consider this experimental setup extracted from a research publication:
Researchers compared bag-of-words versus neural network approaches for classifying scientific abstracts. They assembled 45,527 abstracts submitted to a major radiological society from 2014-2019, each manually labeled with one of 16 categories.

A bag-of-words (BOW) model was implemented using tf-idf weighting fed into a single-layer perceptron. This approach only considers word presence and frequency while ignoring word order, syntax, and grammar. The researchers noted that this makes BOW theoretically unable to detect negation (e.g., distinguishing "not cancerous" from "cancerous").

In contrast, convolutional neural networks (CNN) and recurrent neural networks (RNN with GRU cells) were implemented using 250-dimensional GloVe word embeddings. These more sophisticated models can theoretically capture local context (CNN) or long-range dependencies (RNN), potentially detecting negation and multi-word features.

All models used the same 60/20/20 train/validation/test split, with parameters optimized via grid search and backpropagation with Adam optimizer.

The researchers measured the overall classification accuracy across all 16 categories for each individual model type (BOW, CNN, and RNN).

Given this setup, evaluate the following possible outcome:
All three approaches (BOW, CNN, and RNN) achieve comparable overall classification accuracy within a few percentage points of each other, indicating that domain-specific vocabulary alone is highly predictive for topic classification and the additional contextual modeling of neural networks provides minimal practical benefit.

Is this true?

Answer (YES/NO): NO